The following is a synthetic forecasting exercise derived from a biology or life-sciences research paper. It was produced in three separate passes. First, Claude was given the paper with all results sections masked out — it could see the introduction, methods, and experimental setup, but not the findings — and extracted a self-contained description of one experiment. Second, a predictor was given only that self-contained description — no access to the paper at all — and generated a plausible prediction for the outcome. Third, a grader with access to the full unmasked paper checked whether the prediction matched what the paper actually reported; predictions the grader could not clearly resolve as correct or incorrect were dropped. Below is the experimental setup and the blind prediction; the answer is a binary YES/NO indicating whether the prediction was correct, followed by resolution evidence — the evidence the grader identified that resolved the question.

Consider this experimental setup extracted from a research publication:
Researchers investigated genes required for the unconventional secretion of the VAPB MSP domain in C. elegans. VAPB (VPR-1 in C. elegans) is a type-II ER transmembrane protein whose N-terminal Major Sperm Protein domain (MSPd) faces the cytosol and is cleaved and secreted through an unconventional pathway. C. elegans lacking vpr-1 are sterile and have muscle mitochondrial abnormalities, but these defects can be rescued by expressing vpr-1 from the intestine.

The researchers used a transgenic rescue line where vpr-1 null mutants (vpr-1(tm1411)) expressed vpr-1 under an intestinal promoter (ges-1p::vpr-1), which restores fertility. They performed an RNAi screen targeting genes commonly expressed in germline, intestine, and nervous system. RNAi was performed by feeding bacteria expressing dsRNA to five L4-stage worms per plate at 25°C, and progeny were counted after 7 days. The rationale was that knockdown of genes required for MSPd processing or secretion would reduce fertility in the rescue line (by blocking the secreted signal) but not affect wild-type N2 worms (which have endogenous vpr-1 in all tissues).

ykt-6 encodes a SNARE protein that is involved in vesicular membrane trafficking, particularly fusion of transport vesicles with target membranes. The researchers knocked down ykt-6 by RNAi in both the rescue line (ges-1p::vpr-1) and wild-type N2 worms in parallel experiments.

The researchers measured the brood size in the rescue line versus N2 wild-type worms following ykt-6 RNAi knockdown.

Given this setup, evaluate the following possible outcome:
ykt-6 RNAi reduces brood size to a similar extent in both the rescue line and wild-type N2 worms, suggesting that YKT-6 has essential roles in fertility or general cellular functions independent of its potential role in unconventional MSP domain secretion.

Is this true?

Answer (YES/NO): NO